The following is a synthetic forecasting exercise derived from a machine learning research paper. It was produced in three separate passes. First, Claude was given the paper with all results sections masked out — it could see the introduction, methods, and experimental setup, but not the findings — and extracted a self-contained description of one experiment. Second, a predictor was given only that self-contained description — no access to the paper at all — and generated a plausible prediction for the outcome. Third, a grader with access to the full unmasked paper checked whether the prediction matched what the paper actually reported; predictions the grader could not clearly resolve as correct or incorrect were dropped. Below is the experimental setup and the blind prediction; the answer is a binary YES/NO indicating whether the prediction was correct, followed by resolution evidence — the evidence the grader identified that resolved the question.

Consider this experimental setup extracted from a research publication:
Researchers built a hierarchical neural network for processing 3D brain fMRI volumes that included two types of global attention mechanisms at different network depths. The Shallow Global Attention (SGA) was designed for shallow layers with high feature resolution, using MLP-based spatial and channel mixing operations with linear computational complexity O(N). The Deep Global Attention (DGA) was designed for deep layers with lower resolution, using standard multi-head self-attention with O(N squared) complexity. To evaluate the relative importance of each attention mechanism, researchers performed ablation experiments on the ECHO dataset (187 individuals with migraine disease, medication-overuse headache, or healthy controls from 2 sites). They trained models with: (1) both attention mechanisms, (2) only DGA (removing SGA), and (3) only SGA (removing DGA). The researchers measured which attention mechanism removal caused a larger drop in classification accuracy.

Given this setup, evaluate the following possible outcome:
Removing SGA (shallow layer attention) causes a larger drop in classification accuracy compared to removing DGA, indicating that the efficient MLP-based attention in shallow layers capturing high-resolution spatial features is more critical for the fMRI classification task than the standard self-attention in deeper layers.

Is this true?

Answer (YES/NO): YES